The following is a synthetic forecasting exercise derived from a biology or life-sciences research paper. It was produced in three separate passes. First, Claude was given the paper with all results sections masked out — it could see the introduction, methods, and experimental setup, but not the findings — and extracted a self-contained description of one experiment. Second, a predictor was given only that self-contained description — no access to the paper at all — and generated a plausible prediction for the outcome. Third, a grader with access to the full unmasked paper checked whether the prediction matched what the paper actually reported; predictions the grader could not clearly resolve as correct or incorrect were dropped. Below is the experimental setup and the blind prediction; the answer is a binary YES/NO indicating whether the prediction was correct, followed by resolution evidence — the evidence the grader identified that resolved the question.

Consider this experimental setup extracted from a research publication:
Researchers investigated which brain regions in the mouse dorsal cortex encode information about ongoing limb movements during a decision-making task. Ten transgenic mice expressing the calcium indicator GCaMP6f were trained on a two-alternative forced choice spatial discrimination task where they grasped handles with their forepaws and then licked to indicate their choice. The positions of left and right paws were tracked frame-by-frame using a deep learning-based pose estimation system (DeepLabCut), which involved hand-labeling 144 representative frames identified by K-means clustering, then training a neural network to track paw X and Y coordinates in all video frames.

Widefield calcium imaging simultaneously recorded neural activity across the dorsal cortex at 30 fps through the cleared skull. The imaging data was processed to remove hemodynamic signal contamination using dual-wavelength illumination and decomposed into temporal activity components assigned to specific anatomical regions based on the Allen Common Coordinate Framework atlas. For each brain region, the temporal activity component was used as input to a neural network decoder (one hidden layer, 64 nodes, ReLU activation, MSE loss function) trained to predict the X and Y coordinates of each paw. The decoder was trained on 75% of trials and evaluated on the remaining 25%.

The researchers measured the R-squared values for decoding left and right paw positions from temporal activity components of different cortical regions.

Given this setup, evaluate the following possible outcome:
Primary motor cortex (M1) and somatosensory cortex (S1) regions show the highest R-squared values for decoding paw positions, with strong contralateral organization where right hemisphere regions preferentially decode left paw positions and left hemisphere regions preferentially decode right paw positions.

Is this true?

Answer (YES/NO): NO